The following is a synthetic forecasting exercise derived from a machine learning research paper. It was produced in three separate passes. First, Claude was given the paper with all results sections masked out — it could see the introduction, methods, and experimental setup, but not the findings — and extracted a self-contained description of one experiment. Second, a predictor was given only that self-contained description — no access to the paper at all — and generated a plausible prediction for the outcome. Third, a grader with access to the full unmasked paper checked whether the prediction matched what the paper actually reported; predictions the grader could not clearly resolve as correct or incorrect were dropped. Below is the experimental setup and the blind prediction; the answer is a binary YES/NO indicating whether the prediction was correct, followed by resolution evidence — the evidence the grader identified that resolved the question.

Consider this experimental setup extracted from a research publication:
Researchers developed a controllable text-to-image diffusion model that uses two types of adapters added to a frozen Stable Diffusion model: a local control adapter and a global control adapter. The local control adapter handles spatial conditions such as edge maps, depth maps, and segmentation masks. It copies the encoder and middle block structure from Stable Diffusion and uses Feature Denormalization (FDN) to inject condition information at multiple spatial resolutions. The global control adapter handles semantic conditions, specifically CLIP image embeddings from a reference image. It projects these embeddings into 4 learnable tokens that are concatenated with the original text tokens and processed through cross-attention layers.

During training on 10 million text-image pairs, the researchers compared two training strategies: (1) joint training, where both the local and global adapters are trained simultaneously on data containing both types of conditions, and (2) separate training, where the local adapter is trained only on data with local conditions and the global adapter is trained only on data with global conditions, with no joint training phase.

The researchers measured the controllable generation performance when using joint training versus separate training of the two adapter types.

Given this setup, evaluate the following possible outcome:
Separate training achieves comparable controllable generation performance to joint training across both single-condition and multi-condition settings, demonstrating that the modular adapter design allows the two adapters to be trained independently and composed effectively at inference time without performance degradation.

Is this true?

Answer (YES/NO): NO